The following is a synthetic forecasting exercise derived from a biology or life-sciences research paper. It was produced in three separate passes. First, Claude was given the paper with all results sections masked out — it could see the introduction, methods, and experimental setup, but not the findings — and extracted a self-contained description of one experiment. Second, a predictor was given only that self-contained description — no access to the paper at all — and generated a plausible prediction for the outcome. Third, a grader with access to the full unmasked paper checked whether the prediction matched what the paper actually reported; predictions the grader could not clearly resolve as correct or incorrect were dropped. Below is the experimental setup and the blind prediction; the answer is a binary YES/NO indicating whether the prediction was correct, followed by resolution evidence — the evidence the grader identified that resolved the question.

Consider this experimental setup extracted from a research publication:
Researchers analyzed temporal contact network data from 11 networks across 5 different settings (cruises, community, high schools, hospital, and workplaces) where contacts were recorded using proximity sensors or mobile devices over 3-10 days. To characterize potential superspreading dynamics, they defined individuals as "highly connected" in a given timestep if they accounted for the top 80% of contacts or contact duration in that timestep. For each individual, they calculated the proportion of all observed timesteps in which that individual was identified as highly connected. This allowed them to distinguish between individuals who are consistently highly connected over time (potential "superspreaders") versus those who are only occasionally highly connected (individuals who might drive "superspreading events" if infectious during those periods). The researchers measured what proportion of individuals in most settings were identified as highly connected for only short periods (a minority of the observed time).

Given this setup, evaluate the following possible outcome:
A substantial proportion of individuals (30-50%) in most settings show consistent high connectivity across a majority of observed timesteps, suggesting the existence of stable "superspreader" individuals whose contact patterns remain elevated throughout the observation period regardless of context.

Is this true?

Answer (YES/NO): NO